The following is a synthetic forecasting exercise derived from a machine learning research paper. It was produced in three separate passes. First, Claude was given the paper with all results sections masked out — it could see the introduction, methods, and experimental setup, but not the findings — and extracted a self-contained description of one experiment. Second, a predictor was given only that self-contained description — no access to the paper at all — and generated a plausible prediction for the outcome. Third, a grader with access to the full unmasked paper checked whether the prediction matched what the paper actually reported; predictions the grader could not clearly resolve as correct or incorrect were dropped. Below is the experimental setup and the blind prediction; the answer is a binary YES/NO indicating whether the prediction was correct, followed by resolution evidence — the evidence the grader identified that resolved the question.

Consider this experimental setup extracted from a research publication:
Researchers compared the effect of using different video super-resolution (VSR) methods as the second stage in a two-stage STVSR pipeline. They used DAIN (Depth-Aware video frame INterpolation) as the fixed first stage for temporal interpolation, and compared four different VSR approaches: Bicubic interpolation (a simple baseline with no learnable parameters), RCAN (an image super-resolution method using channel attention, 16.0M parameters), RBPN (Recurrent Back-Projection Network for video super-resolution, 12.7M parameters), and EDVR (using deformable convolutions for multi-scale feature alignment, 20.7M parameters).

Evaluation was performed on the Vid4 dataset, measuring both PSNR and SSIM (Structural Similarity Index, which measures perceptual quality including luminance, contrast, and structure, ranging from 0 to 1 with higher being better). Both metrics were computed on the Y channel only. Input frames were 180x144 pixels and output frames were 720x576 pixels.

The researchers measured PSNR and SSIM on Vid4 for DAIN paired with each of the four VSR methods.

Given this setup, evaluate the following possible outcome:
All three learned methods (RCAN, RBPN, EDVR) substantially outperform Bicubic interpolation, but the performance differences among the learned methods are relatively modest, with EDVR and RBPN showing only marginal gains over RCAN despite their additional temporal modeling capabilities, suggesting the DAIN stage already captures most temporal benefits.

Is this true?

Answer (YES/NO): NO